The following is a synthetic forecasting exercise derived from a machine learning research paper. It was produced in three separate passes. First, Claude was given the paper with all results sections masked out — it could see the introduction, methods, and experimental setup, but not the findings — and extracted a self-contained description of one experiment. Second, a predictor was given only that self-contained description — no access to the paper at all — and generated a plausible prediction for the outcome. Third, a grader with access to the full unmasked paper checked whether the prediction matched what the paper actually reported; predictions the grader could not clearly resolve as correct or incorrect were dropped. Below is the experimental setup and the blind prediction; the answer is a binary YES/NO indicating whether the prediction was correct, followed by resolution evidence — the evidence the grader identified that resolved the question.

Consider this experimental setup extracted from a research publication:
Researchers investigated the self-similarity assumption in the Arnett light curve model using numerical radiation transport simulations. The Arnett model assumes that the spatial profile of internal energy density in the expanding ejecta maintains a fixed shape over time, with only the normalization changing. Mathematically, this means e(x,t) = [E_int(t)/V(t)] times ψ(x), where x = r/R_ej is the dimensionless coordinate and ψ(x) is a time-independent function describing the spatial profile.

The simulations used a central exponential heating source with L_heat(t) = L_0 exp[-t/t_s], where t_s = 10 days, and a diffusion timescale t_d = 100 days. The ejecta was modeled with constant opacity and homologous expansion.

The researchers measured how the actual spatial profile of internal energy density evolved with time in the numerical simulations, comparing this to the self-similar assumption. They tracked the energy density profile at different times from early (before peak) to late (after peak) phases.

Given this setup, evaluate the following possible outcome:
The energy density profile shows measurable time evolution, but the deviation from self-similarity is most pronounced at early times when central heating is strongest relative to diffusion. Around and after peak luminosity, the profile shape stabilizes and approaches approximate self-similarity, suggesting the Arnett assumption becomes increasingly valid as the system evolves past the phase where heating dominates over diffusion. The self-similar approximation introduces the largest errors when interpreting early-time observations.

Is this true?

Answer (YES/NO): YES